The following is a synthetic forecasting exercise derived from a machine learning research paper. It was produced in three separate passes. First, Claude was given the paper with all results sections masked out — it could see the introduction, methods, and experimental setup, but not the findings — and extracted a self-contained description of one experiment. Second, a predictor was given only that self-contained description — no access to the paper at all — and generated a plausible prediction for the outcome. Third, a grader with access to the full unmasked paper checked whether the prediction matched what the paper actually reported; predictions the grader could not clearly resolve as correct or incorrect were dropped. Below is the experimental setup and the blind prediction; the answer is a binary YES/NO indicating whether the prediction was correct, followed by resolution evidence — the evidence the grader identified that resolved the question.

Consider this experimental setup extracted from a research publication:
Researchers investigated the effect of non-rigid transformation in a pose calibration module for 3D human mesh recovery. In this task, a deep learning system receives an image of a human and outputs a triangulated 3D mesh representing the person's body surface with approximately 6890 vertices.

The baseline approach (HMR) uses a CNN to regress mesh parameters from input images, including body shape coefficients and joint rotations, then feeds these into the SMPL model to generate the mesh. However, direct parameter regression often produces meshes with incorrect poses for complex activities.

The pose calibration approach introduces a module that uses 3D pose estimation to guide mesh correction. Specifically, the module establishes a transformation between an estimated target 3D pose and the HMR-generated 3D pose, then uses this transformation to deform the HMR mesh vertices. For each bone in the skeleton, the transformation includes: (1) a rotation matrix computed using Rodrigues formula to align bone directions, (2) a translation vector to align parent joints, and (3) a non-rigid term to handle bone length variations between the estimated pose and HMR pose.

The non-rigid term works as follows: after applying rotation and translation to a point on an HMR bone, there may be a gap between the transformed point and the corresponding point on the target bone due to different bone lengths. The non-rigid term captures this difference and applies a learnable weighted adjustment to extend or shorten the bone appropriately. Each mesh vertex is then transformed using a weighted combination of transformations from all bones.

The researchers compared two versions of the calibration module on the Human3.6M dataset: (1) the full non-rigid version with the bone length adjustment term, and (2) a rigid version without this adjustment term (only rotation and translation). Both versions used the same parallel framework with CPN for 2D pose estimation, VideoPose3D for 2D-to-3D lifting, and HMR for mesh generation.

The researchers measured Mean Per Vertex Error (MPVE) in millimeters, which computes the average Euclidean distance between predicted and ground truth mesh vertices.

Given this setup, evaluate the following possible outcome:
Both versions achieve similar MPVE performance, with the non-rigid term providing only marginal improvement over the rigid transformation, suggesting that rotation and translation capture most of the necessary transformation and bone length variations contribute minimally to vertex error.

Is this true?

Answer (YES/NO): NO